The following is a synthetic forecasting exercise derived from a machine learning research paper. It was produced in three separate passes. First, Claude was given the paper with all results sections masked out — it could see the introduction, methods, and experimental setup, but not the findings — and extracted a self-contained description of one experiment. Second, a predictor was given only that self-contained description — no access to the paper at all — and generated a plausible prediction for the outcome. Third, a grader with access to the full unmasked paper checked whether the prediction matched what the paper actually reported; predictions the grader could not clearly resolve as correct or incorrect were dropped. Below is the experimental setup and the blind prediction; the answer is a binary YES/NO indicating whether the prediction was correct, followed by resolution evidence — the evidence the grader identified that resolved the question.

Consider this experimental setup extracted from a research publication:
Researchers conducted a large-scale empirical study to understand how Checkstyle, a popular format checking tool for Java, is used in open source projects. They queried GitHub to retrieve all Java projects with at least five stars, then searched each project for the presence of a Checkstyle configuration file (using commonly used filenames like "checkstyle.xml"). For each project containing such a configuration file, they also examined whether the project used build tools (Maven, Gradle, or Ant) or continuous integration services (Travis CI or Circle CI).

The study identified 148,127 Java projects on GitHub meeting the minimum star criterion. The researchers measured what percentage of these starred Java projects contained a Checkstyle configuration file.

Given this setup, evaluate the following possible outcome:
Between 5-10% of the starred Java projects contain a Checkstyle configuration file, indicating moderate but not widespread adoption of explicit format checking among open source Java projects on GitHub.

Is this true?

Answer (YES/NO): NO